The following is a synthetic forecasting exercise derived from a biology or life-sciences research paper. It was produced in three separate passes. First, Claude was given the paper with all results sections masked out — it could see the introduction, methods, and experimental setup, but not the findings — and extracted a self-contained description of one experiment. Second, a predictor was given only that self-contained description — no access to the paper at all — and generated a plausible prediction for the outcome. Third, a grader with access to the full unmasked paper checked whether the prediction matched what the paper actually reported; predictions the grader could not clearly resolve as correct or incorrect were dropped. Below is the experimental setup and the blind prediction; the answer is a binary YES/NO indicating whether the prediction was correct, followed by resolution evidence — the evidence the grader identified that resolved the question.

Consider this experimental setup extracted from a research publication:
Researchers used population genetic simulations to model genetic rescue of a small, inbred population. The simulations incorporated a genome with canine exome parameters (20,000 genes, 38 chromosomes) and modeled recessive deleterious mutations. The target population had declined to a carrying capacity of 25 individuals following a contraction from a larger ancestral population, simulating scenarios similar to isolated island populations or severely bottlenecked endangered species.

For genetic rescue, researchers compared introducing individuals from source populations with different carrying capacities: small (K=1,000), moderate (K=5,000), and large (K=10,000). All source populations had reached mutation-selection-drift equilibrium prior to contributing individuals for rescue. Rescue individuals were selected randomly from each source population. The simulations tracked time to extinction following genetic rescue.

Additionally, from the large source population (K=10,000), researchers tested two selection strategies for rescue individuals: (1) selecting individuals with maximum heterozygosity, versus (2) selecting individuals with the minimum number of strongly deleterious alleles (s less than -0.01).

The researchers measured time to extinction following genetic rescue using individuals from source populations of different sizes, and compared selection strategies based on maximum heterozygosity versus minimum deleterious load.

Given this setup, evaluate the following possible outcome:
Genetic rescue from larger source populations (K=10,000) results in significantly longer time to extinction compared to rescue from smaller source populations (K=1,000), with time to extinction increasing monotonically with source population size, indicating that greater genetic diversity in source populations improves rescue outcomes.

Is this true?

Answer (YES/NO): NO